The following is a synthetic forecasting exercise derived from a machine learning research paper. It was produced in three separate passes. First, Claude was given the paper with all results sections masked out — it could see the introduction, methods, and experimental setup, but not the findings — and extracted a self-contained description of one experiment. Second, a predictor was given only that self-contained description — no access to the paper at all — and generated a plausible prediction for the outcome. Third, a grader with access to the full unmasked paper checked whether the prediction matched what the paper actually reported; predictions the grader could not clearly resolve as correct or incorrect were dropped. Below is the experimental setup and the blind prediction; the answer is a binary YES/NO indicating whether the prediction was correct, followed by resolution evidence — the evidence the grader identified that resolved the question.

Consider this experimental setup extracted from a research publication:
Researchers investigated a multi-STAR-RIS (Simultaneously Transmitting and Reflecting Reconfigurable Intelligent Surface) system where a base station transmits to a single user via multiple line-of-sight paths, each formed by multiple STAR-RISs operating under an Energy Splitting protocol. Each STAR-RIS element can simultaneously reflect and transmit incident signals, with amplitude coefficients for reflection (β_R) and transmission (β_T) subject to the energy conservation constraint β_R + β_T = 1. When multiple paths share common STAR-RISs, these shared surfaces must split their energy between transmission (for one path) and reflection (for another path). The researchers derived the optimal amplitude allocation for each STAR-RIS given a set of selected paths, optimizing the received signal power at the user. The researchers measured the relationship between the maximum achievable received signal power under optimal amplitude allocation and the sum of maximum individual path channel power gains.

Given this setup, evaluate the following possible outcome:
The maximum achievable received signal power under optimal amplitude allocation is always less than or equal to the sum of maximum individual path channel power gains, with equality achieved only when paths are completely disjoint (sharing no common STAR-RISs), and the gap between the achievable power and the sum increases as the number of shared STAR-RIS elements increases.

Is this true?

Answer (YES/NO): NO